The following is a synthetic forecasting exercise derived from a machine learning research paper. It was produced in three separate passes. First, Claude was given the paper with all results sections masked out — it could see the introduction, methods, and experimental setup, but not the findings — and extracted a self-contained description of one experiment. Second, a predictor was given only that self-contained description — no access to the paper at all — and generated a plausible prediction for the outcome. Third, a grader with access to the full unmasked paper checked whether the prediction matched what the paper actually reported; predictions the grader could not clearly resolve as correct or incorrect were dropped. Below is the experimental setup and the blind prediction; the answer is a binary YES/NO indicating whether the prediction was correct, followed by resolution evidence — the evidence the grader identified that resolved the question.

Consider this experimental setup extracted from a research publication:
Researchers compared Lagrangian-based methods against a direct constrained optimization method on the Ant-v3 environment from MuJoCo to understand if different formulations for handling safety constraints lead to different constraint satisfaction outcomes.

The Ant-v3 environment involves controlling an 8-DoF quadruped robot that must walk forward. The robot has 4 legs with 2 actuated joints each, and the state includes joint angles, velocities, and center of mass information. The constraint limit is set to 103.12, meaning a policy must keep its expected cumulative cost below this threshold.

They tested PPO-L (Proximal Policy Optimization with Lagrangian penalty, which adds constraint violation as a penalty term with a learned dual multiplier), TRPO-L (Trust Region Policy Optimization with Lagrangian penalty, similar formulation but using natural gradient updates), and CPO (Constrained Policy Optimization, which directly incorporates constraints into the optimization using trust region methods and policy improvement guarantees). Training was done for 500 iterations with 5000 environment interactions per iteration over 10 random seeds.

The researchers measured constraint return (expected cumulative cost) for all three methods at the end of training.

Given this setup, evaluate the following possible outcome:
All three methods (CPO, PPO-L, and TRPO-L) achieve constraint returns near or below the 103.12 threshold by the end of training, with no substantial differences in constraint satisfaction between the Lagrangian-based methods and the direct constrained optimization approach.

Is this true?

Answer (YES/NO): NO